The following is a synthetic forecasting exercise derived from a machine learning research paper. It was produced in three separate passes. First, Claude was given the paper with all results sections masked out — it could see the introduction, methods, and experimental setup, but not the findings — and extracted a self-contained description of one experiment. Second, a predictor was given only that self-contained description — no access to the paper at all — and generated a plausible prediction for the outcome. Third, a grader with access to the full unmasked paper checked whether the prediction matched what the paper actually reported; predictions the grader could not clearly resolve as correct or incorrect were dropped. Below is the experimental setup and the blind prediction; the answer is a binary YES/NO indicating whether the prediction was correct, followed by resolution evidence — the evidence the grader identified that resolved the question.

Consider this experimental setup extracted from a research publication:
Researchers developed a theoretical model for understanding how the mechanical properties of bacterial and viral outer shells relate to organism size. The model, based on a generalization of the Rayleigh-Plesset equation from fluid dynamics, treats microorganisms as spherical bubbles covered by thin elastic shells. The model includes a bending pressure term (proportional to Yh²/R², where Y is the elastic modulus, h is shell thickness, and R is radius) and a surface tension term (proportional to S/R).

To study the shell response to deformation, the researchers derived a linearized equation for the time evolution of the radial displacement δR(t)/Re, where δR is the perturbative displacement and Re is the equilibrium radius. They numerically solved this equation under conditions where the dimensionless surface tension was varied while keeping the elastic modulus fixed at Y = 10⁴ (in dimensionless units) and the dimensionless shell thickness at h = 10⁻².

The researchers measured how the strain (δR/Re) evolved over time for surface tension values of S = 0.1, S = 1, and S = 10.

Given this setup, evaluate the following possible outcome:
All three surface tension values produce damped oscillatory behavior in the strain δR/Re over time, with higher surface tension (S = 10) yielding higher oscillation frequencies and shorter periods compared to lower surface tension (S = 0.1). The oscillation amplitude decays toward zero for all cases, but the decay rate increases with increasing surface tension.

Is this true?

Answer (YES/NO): NO